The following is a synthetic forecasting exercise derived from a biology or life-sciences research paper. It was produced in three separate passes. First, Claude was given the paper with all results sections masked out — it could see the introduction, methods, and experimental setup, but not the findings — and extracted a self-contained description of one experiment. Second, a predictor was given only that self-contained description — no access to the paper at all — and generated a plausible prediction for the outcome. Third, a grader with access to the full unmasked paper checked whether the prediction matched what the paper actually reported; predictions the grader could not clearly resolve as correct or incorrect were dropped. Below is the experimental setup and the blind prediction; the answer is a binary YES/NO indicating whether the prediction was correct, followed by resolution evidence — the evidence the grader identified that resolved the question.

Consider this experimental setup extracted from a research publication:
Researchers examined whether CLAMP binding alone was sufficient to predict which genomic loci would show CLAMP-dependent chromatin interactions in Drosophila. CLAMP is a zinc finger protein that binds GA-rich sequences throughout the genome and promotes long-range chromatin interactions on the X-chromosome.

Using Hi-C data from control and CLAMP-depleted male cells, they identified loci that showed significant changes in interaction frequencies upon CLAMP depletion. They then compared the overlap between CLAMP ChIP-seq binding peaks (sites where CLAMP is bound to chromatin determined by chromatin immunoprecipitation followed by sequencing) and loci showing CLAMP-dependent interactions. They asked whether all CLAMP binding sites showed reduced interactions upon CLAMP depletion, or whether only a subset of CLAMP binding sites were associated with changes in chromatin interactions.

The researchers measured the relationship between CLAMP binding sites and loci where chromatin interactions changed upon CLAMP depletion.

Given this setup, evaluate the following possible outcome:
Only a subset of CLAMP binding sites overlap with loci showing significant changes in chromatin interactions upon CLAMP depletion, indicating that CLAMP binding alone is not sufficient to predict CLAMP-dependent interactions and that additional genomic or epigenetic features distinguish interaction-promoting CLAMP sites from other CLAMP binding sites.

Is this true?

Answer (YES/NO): YES